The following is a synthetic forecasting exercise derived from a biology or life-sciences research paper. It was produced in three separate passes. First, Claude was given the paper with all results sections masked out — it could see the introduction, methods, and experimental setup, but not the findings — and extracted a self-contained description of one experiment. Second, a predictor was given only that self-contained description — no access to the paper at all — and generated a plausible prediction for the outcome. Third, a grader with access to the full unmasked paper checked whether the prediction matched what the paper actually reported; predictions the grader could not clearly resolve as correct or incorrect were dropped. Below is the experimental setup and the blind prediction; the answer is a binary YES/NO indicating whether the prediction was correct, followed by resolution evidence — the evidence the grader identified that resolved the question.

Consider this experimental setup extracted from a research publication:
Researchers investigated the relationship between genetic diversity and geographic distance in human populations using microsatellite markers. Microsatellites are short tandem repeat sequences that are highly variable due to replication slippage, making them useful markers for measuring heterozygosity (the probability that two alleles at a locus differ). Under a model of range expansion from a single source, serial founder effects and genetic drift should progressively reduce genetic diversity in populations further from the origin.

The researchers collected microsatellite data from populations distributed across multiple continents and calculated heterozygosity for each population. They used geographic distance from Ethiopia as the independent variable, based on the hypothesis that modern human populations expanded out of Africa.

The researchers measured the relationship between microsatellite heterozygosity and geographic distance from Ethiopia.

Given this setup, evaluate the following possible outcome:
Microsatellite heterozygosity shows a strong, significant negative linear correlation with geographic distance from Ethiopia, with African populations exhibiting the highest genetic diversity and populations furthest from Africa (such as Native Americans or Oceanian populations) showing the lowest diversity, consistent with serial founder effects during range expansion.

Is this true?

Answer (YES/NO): YES